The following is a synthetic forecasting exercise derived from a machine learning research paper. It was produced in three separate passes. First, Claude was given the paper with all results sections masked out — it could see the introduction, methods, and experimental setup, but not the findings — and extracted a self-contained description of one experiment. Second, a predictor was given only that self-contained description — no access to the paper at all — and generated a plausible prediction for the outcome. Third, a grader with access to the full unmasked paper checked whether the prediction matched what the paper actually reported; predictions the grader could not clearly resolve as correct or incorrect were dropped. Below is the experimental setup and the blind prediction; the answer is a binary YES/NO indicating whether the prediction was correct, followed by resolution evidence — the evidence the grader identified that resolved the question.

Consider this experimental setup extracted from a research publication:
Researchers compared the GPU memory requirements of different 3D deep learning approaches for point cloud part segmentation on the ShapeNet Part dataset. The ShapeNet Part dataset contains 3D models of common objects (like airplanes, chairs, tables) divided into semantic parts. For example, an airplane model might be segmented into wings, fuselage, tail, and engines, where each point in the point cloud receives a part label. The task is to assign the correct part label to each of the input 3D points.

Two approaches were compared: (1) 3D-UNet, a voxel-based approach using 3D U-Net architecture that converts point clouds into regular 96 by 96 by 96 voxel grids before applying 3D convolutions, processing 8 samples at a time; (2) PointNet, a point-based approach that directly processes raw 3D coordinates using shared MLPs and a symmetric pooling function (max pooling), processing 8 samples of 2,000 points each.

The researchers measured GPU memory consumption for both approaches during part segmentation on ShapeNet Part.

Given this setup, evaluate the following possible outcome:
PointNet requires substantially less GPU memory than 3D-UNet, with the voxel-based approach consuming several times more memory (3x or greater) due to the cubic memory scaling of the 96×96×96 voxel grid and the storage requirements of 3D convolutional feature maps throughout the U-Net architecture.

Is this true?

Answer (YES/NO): YES